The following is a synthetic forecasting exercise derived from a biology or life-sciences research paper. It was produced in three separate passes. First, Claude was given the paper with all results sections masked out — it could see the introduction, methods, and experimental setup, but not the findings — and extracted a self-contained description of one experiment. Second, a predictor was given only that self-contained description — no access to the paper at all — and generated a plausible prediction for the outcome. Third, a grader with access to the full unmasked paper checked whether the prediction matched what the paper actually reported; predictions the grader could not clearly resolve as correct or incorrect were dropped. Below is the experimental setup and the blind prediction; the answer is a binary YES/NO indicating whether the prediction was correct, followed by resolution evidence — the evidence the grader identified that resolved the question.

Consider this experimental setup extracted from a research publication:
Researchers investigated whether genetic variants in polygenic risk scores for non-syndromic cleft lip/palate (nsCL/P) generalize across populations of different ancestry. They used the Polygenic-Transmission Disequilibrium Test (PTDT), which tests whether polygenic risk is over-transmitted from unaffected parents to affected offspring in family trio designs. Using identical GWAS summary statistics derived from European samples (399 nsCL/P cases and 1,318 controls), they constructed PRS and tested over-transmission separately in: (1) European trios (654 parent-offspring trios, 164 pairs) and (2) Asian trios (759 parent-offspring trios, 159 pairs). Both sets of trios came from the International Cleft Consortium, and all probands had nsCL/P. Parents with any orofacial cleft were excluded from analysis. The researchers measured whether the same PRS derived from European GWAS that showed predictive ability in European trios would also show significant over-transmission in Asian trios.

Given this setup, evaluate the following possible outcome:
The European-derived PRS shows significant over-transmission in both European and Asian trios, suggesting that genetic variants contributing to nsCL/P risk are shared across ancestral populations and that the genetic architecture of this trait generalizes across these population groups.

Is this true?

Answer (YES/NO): YES